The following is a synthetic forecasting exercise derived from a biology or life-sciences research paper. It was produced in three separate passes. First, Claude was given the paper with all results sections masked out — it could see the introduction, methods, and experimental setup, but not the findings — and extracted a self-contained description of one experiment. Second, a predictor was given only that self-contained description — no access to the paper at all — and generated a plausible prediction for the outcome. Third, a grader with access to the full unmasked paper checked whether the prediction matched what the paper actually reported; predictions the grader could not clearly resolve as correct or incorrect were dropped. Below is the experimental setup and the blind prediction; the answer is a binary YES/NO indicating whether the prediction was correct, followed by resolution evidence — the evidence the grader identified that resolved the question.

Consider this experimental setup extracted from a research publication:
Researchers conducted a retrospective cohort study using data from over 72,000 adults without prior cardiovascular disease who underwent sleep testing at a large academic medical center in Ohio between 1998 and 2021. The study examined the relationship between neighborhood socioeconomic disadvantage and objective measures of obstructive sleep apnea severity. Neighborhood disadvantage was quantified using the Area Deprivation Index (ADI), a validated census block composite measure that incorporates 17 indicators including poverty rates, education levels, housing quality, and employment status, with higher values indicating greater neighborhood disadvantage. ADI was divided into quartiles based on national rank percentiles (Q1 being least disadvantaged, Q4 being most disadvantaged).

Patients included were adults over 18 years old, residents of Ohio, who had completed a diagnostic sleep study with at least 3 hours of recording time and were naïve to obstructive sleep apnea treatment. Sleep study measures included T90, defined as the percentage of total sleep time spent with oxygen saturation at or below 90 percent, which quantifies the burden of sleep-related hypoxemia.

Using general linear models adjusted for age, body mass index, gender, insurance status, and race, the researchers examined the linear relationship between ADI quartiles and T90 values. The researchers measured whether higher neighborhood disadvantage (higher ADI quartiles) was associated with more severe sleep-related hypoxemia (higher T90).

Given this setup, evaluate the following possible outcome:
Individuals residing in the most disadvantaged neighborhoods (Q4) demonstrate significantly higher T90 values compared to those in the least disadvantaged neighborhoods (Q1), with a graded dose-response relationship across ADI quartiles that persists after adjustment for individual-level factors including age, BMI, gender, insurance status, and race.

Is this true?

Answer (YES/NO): YES